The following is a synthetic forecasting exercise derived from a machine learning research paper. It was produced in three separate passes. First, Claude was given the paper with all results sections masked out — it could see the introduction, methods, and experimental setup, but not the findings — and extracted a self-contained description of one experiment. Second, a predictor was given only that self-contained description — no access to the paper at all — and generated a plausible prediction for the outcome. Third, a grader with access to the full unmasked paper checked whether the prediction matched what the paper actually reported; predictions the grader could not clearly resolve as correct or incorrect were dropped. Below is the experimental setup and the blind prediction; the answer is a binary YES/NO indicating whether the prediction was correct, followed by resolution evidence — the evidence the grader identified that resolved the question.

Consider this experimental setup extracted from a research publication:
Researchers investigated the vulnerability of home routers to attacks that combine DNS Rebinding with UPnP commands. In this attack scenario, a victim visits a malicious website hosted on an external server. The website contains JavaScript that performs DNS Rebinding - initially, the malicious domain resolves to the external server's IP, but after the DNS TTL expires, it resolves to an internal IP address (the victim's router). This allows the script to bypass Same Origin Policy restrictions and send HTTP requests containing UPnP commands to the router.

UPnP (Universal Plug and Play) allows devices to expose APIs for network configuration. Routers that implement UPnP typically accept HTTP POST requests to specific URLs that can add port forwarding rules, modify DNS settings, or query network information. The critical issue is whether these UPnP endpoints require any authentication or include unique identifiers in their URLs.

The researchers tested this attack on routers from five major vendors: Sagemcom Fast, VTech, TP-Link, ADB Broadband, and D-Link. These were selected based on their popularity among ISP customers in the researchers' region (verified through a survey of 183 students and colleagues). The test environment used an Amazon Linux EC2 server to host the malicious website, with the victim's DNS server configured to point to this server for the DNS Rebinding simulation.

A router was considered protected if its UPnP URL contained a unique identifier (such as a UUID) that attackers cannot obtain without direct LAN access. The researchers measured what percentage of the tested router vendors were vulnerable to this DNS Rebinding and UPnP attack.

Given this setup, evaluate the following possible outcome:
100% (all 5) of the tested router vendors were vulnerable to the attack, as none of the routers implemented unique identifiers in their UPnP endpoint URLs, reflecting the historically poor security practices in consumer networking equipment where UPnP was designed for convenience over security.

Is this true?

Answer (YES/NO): NO